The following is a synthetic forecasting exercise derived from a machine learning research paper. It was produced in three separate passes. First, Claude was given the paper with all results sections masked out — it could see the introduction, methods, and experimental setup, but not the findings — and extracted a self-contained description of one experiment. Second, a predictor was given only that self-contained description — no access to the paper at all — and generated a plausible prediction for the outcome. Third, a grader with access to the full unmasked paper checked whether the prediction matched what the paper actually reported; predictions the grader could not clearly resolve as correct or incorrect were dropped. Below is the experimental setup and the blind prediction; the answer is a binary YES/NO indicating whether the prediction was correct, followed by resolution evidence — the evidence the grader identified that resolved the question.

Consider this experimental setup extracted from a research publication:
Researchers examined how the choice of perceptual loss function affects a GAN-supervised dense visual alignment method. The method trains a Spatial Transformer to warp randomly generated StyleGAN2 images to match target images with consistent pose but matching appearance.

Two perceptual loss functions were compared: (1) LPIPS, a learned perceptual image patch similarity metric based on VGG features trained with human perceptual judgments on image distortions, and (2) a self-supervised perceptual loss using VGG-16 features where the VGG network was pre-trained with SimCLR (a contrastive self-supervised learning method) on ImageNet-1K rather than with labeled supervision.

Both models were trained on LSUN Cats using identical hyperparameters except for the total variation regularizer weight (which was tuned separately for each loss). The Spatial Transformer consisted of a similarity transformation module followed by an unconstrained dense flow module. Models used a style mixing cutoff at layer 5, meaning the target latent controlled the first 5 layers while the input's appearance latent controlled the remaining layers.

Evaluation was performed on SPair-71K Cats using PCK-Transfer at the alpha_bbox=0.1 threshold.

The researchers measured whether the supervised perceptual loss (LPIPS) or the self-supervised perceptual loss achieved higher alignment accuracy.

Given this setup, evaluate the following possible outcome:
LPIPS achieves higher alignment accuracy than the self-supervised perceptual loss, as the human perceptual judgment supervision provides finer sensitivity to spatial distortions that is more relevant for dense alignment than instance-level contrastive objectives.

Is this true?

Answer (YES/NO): NO